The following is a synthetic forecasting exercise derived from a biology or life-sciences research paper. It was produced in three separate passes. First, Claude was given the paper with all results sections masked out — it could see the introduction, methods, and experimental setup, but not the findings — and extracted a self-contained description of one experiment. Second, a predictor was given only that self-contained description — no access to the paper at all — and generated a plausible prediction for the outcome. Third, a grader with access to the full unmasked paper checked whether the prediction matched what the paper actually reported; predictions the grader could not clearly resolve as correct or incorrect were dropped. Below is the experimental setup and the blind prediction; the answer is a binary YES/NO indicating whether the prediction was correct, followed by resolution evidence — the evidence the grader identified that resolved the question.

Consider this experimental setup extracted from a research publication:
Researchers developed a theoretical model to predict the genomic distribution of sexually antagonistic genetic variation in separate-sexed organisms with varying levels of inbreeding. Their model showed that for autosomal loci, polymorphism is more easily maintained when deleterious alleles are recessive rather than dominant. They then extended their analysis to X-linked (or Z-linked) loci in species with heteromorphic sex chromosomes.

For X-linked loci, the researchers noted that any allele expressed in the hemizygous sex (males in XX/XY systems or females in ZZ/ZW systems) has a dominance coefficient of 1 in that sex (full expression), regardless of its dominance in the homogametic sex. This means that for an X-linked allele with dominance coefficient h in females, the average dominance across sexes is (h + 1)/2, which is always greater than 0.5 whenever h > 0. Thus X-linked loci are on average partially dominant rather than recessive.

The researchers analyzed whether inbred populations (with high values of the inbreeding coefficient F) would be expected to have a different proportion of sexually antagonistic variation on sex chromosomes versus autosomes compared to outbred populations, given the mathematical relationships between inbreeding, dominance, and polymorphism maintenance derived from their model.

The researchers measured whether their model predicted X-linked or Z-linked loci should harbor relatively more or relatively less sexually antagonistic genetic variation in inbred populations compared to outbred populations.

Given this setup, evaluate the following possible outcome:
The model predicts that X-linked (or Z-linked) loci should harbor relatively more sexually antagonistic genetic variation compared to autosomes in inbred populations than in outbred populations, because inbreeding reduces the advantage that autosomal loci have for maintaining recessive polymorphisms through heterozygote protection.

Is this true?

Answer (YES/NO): YES